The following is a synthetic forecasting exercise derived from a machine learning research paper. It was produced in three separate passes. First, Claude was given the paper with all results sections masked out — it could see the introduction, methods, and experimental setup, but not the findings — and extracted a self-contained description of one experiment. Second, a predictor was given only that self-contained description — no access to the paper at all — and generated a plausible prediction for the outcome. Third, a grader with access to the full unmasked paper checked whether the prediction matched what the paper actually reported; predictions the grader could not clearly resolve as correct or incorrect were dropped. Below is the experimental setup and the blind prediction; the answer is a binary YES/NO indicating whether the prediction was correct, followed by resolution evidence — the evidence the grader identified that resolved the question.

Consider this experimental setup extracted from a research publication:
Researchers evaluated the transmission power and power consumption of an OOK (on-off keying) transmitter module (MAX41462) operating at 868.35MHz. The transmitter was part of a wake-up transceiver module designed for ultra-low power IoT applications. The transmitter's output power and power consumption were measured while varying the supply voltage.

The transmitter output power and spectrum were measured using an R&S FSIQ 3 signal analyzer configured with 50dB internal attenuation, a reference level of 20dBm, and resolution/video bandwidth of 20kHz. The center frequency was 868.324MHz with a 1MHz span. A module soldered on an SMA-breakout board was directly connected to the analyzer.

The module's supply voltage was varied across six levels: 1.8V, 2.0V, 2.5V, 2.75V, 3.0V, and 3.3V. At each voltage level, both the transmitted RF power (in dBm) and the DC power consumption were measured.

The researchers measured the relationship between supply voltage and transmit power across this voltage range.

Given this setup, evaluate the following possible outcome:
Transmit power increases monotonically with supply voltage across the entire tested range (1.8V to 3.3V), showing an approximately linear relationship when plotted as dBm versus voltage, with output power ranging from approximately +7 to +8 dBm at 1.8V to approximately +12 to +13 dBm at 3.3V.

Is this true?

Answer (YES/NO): NO